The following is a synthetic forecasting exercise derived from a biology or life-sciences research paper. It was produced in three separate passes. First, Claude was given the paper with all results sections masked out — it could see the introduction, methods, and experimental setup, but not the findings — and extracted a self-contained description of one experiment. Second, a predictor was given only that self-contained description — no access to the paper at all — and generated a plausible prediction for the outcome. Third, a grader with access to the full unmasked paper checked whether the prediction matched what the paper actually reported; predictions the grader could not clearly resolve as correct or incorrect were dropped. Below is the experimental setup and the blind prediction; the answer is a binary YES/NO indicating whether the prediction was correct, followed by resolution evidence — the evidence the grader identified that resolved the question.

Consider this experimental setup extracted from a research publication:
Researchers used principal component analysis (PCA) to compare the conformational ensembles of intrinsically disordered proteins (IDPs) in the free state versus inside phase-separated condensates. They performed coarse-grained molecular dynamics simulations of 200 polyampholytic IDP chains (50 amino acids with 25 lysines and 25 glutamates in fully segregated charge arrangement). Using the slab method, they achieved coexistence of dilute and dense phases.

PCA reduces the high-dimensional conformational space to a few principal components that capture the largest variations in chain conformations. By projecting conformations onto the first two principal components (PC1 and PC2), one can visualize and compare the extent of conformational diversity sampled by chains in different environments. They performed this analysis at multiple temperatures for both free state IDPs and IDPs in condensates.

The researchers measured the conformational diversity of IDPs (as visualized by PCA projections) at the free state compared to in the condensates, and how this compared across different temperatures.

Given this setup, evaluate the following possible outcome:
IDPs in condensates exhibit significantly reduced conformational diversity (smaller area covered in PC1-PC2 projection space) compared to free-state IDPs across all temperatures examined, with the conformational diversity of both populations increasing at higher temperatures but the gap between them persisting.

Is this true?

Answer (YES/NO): NO